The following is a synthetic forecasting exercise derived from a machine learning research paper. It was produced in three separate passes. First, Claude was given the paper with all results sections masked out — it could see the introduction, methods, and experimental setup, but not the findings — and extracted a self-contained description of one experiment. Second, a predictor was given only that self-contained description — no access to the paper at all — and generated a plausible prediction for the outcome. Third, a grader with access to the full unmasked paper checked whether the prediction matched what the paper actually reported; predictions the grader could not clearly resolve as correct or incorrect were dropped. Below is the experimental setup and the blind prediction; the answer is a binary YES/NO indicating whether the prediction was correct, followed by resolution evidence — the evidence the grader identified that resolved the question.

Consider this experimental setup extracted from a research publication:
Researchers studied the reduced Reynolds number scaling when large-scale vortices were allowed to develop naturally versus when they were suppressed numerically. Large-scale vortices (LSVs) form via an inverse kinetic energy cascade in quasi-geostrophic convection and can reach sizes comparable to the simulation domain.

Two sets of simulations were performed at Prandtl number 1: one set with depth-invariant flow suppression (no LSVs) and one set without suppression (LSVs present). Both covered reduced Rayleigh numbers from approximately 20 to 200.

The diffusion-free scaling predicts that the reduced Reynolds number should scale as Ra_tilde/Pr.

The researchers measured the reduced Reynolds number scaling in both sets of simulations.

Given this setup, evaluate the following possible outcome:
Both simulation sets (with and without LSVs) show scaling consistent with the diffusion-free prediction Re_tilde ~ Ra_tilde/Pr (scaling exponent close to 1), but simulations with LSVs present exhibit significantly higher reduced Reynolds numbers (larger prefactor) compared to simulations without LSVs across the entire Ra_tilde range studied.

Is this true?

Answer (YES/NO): NO